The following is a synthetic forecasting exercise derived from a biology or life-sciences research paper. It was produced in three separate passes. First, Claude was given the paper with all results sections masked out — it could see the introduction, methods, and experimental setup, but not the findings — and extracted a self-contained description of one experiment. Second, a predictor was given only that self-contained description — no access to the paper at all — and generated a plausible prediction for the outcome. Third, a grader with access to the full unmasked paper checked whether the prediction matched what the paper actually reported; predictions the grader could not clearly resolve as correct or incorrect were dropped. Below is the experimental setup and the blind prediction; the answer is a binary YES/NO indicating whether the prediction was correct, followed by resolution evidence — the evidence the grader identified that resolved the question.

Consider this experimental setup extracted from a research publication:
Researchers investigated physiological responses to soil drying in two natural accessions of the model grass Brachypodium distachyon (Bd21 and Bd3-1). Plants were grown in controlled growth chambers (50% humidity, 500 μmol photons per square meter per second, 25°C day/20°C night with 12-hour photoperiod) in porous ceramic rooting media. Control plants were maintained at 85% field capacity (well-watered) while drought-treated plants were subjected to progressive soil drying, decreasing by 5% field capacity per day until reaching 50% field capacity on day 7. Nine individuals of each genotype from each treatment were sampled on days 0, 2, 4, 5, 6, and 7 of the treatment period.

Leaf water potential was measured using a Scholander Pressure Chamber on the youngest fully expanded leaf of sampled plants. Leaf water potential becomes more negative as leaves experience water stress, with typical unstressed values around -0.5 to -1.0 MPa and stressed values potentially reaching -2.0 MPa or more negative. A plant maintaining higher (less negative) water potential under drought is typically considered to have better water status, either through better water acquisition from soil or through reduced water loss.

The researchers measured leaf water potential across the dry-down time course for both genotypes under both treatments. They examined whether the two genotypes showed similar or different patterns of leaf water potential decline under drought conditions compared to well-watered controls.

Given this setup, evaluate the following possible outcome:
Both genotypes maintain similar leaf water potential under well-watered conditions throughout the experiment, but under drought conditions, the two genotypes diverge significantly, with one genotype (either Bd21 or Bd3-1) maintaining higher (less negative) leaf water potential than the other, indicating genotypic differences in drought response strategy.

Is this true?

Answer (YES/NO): NO